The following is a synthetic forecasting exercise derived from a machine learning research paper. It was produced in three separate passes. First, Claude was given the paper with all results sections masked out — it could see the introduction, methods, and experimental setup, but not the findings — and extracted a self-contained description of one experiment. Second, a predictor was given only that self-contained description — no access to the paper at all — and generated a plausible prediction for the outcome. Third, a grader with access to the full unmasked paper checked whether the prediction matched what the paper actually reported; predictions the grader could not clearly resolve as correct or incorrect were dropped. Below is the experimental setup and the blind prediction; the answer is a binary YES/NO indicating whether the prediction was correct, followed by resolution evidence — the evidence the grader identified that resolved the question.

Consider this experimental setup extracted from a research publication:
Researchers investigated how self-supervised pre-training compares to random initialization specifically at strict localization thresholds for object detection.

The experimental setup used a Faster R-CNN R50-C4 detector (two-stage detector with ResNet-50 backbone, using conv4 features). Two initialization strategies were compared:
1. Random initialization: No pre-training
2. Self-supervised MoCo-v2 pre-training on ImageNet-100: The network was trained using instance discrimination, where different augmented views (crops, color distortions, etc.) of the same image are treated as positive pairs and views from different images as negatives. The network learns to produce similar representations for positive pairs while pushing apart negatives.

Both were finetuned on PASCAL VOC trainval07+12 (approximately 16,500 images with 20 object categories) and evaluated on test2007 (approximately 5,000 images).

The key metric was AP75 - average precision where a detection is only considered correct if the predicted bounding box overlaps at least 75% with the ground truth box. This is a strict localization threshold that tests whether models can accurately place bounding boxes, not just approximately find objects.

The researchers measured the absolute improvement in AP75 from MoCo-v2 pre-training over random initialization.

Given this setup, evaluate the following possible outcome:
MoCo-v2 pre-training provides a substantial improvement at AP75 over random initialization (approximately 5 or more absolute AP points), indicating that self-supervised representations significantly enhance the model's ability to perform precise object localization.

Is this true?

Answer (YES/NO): YES